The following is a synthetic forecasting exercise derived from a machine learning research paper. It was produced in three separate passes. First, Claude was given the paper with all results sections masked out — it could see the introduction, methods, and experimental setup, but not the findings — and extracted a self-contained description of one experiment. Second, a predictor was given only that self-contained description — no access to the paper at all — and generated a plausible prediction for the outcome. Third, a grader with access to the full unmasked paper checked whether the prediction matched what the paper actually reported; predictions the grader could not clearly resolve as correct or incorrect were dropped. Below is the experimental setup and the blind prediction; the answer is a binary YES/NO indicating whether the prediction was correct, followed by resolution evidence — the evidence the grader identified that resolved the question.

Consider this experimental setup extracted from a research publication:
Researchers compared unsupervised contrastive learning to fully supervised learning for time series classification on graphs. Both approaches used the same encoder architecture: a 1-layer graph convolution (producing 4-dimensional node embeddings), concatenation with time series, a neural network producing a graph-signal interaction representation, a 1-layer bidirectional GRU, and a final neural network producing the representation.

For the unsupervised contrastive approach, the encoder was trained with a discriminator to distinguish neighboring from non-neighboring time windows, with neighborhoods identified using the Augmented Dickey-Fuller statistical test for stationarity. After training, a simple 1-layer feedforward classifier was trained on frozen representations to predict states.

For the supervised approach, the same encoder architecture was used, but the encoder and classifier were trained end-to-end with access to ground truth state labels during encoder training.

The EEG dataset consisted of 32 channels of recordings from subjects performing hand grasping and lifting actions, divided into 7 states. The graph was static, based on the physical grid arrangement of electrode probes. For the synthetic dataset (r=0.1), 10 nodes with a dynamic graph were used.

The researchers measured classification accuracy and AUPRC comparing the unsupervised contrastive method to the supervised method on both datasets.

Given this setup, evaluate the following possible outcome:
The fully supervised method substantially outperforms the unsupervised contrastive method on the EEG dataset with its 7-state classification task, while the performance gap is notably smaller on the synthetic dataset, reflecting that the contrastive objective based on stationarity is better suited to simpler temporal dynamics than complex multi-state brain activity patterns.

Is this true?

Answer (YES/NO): NO